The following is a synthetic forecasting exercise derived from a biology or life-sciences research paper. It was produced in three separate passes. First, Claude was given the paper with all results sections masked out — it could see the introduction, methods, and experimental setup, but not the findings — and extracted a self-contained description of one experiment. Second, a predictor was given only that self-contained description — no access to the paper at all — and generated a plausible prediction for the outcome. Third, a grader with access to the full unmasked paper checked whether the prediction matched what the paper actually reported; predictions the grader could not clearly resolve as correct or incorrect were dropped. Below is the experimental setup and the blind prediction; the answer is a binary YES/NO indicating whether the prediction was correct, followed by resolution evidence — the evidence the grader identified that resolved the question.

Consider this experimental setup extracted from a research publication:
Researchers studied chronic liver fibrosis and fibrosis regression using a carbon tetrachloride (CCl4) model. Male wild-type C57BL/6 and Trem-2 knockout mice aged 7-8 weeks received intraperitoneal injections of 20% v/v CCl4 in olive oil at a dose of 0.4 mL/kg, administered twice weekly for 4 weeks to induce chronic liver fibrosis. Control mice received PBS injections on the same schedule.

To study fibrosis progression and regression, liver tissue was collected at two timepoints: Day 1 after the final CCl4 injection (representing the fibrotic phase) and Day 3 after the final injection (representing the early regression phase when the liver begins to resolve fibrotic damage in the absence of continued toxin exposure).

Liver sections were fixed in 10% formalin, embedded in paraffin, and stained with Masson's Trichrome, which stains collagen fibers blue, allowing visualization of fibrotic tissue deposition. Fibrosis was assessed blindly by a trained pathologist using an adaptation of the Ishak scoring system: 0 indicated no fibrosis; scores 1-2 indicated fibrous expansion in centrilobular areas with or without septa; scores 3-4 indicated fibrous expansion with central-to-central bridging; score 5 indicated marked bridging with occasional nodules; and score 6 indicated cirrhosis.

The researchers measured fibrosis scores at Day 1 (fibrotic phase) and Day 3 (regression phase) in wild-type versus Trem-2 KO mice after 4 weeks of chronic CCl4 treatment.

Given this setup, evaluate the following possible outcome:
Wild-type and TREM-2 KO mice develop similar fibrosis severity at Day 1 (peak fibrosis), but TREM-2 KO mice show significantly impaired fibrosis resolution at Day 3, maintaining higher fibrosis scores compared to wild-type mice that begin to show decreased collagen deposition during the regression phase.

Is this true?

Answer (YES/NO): NO